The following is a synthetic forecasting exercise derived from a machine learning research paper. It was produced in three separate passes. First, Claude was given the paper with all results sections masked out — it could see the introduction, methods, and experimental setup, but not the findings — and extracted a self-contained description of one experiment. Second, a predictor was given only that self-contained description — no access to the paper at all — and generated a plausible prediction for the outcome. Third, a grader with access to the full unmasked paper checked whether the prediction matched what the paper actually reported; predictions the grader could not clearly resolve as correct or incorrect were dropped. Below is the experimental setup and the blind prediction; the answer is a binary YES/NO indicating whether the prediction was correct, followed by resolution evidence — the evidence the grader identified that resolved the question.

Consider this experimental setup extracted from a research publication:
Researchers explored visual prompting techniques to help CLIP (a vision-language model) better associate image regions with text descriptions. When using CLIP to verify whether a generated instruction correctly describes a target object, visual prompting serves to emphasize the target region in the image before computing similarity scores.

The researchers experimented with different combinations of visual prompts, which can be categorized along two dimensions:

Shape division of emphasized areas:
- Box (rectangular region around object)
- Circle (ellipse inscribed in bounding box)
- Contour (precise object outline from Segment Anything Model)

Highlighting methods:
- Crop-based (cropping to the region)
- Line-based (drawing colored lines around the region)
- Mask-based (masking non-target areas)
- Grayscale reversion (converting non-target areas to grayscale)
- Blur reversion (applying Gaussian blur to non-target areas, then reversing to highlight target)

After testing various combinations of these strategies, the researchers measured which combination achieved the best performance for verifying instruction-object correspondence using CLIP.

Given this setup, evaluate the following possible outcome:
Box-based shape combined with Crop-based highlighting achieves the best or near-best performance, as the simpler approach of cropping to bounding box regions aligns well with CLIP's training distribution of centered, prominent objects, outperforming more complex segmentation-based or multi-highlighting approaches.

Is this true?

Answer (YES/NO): NO